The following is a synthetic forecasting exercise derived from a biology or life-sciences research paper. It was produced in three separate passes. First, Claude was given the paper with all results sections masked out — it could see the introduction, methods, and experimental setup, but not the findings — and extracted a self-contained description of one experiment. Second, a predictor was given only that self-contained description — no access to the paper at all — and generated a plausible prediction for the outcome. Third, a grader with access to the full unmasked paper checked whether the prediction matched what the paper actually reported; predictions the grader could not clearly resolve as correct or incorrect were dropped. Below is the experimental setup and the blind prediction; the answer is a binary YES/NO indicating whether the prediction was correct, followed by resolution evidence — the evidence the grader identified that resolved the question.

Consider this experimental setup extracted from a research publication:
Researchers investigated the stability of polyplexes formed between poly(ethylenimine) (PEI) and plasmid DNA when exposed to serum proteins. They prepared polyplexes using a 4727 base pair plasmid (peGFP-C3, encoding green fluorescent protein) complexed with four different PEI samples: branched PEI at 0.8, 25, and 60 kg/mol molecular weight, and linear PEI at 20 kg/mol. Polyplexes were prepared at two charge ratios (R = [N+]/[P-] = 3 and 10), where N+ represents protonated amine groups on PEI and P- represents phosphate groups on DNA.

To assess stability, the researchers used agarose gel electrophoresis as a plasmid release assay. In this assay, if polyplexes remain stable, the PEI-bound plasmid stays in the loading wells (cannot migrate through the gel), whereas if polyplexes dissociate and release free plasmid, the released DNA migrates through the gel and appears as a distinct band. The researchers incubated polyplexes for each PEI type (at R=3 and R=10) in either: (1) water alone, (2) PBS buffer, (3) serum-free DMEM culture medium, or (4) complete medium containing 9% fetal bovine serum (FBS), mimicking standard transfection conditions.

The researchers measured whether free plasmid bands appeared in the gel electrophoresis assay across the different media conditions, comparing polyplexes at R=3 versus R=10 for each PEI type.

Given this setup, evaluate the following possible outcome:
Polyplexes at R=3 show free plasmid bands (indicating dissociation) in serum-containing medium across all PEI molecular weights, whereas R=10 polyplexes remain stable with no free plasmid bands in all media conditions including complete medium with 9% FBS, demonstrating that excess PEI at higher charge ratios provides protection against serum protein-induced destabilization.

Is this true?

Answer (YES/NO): NO